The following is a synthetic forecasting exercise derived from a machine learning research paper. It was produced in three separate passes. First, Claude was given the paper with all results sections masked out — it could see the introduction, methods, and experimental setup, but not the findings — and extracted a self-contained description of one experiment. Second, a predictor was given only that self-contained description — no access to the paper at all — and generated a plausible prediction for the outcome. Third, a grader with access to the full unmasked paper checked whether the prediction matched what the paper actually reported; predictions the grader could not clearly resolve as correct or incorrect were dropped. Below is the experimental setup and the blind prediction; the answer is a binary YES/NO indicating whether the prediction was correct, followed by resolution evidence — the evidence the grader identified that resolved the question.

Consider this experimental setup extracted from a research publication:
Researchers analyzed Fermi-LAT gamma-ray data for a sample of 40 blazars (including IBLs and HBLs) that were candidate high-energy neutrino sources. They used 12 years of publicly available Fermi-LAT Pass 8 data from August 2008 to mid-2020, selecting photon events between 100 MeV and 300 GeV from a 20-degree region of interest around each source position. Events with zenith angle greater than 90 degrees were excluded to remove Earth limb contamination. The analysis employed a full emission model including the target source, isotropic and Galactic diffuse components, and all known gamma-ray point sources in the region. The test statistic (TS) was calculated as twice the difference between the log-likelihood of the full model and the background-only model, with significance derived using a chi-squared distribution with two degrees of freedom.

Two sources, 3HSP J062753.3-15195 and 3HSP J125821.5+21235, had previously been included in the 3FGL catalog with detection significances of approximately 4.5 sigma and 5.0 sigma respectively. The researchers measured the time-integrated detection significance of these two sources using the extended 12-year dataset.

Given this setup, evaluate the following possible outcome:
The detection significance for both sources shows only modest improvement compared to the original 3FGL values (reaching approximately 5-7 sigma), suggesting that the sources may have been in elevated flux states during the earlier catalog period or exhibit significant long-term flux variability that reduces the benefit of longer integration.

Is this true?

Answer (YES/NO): NO